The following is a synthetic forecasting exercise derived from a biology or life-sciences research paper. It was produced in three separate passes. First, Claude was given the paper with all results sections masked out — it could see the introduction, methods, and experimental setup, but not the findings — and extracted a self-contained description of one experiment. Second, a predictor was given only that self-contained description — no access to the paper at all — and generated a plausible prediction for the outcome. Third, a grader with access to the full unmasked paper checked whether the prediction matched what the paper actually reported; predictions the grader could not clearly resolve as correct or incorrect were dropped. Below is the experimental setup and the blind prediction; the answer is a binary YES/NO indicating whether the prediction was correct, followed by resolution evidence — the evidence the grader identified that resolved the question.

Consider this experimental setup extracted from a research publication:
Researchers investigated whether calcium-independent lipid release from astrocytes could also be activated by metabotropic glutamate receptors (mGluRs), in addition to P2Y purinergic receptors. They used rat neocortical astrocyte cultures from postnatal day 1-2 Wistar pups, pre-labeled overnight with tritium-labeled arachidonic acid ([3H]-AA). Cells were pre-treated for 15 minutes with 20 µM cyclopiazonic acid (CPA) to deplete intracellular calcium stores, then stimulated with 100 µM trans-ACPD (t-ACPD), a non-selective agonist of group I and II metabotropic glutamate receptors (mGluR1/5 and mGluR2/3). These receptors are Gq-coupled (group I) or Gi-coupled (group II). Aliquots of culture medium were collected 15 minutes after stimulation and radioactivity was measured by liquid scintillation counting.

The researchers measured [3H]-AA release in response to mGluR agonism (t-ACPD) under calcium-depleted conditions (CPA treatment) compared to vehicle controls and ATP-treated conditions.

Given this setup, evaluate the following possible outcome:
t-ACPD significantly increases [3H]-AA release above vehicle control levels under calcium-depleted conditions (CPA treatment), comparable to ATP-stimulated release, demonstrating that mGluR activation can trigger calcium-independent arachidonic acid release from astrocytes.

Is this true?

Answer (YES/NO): NO